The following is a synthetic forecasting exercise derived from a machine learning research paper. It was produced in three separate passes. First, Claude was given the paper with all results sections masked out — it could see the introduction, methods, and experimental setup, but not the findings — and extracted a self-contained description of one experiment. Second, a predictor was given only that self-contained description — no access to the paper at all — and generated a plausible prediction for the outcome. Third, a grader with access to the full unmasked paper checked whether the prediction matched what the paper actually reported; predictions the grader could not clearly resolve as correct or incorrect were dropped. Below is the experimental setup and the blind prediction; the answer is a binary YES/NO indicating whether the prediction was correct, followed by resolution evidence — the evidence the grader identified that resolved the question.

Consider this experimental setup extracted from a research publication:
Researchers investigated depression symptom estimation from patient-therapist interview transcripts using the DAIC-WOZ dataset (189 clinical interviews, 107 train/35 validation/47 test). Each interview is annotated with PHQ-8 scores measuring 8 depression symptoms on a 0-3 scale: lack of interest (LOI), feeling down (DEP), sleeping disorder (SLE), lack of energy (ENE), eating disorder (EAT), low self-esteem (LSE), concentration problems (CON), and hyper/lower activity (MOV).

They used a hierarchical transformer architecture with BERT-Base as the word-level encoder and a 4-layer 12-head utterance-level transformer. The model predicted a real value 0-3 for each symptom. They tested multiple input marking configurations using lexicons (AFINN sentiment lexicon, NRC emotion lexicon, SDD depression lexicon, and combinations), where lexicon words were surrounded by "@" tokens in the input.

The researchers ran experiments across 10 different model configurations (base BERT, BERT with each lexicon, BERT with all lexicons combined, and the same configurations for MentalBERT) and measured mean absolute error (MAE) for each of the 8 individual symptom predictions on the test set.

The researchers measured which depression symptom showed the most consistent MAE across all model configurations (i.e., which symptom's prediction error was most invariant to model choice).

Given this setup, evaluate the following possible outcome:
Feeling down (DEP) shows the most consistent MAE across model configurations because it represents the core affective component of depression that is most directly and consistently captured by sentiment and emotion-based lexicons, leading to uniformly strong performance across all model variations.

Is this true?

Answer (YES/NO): NO